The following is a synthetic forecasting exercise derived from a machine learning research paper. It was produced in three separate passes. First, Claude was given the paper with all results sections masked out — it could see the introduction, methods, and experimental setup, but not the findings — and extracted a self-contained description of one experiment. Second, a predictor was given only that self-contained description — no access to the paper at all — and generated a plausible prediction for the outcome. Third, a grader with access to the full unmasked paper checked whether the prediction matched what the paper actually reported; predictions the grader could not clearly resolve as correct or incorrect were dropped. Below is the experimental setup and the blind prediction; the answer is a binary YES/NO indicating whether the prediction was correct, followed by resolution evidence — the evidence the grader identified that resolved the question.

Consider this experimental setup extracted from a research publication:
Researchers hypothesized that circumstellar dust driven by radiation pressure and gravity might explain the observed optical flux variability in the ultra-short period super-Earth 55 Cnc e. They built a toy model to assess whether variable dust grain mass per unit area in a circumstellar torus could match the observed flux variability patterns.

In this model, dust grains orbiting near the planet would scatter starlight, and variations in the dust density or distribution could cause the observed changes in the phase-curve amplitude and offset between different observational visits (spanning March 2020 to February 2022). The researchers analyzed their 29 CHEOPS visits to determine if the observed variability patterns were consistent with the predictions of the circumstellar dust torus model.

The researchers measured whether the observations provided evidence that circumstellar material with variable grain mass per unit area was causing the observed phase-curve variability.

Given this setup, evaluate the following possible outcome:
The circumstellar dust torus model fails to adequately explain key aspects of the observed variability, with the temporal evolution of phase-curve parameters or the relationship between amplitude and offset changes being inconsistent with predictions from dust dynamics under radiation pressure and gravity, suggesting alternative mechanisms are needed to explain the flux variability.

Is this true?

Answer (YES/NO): NO